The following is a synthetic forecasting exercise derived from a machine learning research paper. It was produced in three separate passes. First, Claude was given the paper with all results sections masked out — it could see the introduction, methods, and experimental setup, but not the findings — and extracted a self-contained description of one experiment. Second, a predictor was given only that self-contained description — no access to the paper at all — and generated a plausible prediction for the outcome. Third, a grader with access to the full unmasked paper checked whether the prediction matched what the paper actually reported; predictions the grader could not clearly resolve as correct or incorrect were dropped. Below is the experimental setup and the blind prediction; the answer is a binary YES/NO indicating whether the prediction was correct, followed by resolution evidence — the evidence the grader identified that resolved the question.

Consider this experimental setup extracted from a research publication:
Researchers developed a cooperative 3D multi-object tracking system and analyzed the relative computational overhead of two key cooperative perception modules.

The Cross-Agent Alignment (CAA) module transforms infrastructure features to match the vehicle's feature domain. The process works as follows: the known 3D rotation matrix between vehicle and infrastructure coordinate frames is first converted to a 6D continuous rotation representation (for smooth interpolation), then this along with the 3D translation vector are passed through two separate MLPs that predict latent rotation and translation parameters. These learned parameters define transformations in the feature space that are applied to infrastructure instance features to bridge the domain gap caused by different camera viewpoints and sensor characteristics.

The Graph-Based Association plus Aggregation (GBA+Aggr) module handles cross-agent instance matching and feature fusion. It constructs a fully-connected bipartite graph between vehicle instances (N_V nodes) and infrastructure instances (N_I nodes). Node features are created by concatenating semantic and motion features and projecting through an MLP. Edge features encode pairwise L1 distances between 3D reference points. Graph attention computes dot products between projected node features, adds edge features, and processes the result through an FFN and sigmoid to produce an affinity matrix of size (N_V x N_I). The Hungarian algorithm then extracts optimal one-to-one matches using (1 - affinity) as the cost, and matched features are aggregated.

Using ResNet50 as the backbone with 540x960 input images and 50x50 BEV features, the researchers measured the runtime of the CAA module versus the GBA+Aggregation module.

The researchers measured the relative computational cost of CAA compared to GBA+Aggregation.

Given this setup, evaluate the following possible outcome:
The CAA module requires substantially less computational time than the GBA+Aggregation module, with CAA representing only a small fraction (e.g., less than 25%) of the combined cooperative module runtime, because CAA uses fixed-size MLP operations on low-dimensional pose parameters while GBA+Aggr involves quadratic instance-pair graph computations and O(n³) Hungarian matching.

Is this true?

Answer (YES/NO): YES